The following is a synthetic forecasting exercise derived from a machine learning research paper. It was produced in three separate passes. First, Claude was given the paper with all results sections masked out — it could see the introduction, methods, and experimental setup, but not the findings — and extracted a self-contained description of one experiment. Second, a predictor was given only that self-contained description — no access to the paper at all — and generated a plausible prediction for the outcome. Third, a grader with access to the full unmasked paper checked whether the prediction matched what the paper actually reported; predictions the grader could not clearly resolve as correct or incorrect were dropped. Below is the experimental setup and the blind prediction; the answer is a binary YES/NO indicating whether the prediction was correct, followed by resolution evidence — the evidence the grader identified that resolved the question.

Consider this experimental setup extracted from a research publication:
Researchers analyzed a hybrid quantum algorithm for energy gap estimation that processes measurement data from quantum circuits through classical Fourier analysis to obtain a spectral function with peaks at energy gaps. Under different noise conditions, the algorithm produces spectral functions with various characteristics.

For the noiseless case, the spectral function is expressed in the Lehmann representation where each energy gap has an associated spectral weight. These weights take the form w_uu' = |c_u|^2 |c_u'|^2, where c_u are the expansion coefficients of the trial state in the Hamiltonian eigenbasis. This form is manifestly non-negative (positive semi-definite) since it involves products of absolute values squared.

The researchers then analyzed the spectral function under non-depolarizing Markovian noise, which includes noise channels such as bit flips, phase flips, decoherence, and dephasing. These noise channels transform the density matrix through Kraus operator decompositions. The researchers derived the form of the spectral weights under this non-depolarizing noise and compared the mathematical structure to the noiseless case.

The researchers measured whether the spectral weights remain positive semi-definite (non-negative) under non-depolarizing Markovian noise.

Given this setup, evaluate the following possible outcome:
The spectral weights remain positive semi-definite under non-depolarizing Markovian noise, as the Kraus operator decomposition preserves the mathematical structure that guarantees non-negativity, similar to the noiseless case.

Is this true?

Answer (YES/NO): NO